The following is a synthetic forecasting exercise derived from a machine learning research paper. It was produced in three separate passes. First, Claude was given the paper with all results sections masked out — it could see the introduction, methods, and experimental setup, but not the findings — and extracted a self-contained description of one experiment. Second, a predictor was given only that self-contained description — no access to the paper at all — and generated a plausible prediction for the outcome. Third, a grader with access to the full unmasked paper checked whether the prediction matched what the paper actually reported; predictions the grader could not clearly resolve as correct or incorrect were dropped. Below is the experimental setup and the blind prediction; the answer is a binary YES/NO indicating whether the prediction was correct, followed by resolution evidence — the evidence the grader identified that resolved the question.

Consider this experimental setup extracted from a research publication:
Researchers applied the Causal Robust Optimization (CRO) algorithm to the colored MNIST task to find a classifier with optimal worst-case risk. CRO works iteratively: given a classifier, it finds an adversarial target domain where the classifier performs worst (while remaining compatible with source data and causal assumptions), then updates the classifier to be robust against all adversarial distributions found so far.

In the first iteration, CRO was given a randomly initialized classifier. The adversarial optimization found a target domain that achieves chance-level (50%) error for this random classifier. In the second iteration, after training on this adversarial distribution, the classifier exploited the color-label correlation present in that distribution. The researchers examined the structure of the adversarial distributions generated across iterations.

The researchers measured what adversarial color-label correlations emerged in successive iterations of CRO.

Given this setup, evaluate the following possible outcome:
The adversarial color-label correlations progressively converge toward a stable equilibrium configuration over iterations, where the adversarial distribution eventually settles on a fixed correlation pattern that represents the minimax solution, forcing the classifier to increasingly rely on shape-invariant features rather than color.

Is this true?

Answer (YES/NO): NO